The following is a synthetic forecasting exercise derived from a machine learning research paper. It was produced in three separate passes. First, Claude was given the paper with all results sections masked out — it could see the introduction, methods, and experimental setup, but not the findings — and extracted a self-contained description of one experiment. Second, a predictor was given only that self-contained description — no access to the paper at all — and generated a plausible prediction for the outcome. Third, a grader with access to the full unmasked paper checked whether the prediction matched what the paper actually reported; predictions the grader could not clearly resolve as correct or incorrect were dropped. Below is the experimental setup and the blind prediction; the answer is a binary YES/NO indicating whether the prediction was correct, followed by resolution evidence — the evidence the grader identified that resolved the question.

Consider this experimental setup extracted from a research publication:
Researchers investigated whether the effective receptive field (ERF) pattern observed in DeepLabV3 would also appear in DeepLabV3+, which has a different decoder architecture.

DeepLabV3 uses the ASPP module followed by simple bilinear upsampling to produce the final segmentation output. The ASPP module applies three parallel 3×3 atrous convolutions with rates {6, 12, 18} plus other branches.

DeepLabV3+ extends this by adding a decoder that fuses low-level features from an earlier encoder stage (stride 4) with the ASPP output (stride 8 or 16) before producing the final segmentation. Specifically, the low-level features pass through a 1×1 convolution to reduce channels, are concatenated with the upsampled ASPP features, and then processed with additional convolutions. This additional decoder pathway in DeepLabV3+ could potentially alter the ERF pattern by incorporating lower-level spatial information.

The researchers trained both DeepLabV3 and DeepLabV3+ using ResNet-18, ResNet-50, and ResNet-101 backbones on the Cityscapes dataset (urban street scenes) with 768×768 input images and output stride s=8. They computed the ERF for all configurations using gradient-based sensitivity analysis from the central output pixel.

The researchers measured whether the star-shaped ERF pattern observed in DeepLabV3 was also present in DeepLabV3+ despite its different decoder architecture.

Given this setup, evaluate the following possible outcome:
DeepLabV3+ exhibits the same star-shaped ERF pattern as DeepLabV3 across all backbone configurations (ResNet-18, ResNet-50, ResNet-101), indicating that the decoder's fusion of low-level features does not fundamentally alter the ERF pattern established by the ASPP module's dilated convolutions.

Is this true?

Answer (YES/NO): YES